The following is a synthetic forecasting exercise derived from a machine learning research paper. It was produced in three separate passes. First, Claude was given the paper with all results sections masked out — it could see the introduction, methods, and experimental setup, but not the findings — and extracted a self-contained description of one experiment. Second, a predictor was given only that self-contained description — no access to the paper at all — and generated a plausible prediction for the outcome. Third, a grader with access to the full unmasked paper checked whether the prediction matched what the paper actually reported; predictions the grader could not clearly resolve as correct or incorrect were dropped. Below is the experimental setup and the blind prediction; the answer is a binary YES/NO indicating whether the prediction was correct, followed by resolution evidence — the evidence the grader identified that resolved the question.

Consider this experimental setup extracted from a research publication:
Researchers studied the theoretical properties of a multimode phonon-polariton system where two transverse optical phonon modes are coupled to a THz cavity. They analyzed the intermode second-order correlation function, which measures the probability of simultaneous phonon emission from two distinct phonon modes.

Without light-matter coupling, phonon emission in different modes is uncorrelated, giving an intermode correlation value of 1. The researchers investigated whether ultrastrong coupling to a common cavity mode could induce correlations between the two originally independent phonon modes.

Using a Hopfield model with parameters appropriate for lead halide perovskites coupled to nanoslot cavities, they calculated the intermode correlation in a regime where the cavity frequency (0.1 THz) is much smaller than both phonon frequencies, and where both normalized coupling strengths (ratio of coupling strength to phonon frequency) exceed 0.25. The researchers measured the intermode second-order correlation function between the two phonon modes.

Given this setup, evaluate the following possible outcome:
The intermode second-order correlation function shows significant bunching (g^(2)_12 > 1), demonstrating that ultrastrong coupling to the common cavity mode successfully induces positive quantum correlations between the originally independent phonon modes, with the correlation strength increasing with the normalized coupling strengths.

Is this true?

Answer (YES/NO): YES